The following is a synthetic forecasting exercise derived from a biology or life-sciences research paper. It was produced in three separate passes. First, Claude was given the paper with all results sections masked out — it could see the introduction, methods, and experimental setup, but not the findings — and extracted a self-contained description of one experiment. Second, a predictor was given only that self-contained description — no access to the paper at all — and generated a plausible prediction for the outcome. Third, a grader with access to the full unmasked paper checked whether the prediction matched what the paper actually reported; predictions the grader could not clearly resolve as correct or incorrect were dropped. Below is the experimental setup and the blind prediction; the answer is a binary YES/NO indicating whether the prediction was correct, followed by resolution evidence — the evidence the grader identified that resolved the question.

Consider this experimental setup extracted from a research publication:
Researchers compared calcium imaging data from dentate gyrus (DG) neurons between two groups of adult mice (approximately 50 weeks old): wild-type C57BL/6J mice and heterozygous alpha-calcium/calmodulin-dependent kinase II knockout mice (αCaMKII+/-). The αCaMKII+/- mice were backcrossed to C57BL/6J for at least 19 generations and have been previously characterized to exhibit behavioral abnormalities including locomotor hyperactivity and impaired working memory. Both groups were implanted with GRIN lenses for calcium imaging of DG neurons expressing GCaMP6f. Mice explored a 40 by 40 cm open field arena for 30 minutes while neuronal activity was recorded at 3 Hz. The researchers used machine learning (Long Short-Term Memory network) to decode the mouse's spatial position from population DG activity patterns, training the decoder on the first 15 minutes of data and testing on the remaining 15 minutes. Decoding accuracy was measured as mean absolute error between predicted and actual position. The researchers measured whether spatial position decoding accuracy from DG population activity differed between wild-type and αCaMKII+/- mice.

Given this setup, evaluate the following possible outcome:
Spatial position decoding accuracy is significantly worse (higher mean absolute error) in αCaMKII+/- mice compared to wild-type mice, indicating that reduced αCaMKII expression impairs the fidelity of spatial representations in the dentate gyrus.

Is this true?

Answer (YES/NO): YES